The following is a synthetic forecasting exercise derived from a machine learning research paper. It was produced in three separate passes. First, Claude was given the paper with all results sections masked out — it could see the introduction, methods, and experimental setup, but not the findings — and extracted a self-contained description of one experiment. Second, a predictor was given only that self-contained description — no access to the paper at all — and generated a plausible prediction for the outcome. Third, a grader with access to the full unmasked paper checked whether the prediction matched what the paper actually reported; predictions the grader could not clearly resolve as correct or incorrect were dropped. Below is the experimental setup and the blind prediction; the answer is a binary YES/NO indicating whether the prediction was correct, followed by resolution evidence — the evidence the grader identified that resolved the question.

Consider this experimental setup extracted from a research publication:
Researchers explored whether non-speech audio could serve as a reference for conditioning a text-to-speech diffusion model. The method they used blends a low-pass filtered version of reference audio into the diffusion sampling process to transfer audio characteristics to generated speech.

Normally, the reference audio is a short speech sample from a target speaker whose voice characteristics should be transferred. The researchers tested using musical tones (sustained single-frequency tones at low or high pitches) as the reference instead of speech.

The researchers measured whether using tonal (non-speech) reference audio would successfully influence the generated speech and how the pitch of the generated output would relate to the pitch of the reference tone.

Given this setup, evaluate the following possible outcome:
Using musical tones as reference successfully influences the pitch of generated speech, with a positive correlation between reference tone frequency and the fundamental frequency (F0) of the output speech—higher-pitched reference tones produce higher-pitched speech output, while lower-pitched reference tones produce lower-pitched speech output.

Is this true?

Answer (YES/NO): YES